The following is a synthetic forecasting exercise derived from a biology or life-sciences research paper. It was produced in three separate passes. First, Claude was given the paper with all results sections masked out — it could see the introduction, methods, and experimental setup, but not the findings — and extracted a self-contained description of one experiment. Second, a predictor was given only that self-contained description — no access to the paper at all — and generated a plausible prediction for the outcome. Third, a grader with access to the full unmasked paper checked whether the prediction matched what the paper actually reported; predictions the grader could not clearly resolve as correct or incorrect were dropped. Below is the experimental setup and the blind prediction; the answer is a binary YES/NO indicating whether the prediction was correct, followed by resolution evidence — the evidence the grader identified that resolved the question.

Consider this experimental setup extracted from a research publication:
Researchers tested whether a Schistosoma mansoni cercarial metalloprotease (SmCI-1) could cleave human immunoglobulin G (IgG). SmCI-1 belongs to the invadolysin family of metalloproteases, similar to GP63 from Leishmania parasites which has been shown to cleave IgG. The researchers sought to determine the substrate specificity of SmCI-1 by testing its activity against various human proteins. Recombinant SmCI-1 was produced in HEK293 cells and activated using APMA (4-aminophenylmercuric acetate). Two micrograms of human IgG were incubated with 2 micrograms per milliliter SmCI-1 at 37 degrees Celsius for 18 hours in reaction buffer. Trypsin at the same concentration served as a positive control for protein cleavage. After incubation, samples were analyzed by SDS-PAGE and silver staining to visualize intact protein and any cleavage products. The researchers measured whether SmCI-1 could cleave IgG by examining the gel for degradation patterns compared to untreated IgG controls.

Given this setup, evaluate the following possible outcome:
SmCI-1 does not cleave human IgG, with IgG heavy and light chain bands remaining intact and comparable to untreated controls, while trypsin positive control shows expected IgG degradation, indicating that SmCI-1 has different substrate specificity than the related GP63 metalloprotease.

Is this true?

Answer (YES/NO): YES